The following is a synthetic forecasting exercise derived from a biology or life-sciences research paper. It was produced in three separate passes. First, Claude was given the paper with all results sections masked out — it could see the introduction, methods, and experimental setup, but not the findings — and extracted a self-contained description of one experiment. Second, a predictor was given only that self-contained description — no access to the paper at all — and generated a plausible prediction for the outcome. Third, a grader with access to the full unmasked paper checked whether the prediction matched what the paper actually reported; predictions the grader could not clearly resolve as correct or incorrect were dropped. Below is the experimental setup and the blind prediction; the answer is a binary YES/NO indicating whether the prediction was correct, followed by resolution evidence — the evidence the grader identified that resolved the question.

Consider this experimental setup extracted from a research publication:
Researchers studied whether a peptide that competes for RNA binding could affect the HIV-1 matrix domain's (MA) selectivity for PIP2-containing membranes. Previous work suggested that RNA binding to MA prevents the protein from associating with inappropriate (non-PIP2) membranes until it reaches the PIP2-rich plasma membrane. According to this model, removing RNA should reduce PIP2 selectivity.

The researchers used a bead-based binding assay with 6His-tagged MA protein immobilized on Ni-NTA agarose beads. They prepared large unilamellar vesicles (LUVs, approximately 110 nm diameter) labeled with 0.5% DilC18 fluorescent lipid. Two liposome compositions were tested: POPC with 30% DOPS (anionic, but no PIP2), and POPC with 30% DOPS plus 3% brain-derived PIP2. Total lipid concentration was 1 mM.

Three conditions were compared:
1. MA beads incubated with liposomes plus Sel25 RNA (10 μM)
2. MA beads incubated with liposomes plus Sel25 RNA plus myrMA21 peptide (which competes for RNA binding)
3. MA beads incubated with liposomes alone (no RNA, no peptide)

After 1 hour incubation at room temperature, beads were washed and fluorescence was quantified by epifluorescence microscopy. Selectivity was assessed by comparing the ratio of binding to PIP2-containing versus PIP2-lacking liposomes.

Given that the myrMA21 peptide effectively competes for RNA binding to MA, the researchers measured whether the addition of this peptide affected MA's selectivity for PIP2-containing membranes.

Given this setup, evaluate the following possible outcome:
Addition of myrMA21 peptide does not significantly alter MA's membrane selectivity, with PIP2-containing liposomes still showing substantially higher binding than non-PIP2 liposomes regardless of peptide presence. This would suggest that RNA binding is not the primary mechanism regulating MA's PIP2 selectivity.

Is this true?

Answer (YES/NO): YES